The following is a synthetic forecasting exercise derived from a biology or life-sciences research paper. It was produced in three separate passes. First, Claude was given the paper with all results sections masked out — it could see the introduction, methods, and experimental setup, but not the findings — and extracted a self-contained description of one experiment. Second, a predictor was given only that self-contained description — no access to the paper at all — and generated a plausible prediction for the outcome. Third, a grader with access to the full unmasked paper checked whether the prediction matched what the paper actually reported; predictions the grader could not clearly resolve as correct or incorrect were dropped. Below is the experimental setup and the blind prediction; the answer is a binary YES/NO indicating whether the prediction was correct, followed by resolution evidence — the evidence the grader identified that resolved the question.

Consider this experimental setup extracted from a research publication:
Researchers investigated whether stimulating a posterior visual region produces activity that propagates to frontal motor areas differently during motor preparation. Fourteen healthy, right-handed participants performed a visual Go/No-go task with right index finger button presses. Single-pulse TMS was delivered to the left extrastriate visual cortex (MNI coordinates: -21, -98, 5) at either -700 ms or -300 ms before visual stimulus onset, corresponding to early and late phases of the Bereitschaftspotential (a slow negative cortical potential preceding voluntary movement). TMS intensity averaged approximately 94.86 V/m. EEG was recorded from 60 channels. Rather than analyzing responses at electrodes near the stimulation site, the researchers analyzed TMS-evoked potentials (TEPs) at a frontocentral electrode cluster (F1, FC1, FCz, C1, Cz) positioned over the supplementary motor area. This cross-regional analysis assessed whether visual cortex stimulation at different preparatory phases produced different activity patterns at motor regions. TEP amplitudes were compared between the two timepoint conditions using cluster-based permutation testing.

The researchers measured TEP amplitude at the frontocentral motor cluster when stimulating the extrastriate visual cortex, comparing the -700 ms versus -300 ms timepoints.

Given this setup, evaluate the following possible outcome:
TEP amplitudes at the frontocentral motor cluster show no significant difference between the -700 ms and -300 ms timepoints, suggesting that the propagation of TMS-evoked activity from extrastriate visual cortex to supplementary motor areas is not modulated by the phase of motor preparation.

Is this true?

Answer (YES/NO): YES